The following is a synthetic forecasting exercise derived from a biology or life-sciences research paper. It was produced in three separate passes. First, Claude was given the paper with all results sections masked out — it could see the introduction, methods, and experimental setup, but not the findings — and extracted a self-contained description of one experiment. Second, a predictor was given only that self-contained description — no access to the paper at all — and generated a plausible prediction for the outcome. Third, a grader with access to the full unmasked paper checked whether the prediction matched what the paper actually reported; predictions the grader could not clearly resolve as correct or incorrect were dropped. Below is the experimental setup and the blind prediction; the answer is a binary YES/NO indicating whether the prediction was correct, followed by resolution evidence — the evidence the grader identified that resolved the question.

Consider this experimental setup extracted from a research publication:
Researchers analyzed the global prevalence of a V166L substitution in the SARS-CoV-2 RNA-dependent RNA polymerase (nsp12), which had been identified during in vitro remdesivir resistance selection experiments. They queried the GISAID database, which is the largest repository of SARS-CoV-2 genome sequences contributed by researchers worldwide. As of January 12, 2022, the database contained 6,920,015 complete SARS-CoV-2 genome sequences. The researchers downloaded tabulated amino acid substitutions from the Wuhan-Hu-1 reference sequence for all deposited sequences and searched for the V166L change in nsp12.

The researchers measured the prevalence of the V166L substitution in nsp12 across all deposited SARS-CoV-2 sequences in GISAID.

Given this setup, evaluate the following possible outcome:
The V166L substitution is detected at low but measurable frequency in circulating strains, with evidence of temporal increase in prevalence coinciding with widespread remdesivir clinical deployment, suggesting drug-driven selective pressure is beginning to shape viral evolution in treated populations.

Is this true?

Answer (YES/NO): NO